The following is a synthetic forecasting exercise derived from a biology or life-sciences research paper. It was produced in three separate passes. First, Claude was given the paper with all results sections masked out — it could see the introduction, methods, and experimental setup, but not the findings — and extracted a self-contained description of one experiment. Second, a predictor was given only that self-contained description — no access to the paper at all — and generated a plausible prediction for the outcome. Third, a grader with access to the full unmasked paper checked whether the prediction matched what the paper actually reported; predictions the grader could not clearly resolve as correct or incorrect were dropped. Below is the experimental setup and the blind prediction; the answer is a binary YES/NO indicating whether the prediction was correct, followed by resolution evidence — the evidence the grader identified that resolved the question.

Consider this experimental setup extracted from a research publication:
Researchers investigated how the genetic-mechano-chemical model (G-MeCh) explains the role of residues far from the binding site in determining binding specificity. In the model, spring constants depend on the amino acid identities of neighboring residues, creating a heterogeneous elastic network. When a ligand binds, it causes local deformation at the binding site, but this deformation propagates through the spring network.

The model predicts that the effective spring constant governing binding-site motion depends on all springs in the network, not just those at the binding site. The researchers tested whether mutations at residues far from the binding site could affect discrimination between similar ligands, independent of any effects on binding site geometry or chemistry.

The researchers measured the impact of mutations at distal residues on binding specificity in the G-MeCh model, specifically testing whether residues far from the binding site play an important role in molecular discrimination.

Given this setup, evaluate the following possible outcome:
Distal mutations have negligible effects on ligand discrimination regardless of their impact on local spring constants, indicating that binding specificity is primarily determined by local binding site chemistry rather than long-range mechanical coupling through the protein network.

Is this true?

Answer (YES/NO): NO